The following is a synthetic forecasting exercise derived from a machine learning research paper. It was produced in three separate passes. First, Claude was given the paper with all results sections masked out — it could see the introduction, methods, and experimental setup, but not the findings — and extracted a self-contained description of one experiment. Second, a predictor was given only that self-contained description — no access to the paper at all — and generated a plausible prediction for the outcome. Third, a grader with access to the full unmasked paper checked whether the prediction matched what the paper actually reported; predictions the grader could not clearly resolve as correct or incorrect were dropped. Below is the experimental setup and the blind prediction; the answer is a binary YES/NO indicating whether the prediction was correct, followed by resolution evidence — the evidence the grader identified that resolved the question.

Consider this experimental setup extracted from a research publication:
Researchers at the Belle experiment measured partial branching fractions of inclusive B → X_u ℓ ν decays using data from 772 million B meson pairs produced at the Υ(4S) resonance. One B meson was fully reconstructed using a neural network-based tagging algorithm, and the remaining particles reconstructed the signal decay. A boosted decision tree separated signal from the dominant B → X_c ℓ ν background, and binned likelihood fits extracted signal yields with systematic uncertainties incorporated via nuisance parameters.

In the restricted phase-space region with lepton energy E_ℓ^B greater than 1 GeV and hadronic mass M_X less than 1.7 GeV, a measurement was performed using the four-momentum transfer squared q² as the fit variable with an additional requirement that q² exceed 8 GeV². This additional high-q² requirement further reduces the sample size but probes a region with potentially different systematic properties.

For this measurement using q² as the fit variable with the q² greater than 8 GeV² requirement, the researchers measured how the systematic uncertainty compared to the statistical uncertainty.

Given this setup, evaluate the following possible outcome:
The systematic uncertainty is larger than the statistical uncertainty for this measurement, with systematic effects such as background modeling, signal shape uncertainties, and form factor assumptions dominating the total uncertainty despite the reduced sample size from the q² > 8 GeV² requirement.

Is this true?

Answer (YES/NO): YES